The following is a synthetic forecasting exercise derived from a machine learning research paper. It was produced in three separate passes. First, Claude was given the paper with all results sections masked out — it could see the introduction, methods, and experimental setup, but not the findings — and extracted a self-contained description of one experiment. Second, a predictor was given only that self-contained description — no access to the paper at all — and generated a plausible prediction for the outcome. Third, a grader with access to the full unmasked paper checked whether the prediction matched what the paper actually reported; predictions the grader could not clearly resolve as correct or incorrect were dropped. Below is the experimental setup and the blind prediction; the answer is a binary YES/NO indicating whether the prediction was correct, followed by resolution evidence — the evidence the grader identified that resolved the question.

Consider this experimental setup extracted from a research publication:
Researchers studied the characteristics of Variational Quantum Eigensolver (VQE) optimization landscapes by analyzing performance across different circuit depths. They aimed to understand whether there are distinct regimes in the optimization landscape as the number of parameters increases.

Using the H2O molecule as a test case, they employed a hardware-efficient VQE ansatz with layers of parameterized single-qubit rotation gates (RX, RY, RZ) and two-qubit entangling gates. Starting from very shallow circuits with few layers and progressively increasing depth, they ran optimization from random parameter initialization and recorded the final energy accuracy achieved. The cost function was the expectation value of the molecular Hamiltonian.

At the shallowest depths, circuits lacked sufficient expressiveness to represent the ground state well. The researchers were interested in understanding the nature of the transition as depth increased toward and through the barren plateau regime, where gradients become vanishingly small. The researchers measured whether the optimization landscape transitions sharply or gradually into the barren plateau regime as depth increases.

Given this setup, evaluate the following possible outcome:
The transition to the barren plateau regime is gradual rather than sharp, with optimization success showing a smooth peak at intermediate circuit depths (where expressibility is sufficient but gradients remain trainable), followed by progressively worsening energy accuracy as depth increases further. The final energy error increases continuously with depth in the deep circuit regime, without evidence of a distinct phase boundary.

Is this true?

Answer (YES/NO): NO